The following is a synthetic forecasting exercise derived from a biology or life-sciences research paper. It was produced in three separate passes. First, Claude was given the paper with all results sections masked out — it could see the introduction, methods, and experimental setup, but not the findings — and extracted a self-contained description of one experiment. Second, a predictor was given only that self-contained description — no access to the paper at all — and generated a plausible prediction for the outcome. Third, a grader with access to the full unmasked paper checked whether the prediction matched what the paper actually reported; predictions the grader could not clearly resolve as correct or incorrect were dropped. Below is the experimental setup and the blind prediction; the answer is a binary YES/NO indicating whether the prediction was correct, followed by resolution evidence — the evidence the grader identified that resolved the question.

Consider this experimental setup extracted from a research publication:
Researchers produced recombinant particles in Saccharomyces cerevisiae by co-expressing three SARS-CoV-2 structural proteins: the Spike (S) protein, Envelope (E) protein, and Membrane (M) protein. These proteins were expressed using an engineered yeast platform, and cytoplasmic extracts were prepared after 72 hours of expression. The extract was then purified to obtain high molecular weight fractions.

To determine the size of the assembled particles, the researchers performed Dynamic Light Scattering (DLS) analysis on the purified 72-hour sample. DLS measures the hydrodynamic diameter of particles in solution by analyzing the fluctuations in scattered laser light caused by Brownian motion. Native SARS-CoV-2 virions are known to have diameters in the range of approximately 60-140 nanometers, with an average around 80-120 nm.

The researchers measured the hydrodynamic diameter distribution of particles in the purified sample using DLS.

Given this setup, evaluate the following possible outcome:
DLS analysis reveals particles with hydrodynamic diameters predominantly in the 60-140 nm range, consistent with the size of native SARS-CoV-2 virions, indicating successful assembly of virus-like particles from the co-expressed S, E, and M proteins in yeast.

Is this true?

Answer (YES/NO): YES